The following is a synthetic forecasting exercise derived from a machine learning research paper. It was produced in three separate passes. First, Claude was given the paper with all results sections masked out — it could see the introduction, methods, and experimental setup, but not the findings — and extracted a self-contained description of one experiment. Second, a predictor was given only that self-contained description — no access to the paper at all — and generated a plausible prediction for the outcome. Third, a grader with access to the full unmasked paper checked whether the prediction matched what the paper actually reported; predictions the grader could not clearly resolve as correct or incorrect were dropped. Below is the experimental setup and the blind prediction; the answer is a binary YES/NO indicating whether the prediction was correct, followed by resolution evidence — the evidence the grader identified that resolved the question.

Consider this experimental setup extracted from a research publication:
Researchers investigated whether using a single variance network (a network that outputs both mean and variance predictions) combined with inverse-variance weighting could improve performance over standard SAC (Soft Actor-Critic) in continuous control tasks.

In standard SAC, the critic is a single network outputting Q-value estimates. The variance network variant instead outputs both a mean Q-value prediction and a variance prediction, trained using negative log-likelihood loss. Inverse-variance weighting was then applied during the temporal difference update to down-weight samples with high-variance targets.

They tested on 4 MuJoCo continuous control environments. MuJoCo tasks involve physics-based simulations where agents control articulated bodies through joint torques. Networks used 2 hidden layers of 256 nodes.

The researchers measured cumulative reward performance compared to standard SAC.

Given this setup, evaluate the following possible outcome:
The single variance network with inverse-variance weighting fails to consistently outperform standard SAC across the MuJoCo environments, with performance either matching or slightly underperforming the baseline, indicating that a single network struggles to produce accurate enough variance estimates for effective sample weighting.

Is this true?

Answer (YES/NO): NO